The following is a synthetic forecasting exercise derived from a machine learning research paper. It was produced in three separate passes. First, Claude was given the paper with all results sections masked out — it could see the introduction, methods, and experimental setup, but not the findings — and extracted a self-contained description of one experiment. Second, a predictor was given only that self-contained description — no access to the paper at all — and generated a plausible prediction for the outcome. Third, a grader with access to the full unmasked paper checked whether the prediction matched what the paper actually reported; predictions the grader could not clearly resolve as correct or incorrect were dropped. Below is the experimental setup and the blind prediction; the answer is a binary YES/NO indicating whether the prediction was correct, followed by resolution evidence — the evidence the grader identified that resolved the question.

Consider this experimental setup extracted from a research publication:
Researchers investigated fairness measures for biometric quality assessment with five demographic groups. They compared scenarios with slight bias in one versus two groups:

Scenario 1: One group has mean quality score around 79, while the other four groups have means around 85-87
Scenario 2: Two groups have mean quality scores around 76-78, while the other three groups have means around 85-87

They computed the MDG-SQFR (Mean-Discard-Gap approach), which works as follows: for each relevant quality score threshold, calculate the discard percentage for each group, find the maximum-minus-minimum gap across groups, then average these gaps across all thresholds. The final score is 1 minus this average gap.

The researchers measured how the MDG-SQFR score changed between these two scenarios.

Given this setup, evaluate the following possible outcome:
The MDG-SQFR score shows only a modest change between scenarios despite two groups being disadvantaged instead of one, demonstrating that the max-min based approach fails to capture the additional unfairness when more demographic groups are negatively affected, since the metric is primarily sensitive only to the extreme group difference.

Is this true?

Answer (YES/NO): YES